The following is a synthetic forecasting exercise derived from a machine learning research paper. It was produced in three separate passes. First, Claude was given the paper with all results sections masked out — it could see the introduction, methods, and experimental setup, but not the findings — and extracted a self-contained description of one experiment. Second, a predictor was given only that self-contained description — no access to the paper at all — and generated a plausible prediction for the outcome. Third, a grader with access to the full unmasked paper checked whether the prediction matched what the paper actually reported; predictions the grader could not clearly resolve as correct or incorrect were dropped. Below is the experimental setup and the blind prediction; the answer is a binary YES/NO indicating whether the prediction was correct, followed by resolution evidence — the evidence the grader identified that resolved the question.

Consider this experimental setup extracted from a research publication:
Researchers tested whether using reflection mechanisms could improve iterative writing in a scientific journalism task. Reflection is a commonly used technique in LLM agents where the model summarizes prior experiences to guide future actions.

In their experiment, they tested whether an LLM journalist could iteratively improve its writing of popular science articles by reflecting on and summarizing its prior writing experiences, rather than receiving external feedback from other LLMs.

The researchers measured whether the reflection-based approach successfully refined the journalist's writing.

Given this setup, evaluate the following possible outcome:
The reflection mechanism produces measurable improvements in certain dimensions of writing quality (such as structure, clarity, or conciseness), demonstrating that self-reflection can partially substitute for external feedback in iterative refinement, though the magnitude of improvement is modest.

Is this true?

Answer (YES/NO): NO